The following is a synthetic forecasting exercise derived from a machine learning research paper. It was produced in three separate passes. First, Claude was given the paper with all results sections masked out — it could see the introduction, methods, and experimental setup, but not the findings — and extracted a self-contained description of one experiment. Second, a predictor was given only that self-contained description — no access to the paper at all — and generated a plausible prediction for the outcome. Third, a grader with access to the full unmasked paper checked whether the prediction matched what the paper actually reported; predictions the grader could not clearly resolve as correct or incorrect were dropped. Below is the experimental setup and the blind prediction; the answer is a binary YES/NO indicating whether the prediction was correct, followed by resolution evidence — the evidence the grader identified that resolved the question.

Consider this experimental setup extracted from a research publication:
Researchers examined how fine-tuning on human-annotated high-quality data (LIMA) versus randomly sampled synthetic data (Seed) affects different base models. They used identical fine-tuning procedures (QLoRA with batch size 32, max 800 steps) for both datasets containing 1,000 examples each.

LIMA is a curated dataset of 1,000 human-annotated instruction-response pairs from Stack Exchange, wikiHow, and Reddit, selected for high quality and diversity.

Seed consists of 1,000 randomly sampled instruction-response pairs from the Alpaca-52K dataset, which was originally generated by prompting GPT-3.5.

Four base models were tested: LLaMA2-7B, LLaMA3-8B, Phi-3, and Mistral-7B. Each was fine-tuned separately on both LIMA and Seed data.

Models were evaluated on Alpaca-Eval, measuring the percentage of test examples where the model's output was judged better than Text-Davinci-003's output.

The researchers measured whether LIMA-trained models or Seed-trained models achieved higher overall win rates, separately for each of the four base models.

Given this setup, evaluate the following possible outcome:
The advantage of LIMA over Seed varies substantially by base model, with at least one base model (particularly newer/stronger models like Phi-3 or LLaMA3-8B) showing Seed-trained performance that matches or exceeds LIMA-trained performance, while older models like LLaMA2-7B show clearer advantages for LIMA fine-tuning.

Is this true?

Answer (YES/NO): NO